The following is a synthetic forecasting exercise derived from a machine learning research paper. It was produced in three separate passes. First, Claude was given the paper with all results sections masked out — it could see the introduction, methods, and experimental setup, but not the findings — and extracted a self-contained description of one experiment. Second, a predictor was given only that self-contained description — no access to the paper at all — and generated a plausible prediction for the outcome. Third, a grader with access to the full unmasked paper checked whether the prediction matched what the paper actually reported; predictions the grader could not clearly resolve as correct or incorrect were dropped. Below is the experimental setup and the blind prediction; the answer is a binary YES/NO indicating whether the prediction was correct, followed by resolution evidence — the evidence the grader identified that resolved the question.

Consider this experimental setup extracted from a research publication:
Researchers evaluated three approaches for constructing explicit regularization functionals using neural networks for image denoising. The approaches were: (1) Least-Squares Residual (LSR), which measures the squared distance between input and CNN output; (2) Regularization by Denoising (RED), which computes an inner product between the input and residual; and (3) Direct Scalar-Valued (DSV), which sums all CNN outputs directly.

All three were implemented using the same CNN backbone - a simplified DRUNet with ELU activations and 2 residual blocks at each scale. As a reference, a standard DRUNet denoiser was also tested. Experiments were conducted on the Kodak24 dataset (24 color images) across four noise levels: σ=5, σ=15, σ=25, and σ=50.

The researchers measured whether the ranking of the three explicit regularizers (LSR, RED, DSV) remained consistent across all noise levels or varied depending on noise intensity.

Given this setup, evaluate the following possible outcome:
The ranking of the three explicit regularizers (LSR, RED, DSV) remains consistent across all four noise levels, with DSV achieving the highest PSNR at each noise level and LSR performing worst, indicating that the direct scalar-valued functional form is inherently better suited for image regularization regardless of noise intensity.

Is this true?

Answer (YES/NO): NO